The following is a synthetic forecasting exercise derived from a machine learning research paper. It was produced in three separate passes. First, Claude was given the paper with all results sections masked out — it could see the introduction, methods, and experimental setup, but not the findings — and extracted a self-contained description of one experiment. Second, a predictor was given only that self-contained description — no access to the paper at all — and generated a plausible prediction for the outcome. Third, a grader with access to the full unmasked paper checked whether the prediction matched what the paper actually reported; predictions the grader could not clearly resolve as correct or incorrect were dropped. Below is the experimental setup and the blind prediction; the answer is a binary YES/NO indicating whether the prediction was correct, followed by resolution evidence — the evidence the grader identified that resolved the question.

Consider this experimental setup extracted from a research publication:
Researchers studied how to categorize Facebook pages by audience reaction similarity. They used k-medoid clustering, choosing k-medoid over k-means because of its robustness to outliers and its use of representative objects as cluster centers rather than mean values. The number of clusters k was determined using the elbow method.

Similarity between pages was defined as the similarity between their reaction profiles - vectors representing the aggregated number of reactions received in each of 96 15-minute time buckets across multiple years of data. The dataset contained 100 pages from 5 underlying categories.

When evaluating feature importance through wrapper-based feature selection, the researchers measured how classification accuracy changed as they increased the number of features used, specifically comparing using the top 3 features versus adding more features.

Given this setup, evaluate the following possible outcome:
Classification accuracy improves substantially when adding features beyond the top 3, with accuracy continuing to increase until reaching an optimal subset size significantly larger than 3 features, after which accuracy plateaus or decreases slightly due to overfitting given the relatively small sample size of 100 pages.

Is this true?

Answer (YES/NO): NO